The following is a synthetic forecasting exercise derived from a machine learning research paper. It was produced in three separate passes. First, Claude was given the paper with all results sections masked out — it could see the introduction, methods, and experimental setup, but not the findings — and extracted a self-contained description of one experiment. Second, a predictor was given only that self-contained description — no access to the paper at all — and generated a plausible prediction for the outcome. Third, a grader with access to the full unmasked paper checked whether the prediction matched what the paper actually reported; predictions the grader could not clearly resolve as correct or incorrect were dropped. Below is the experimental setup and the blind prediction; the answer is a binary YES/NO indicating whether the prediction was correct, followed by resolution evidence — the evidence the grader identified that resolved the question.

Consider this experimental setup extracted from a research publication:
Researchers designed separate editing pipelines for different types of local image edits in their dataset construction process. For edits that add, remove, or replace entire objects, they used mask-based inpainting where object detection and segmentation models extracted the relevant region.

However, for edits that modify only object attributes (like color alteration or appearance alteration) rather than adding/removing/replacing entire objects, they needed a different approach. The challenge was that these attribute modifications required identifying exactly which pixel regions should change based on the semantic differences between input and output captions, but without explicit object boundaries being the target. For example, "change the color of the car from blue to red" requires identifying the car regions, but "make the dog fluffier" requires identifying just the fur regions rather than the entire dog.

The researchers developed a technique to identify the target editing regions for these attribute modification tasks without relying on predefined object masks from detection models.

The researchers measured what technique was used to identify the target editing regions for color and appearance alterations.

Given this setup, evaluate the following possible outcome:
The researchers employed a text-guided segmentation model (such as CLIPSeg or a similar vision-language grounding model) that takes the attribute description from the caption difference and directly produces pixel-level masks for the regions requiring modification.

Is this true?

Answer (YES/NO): NO